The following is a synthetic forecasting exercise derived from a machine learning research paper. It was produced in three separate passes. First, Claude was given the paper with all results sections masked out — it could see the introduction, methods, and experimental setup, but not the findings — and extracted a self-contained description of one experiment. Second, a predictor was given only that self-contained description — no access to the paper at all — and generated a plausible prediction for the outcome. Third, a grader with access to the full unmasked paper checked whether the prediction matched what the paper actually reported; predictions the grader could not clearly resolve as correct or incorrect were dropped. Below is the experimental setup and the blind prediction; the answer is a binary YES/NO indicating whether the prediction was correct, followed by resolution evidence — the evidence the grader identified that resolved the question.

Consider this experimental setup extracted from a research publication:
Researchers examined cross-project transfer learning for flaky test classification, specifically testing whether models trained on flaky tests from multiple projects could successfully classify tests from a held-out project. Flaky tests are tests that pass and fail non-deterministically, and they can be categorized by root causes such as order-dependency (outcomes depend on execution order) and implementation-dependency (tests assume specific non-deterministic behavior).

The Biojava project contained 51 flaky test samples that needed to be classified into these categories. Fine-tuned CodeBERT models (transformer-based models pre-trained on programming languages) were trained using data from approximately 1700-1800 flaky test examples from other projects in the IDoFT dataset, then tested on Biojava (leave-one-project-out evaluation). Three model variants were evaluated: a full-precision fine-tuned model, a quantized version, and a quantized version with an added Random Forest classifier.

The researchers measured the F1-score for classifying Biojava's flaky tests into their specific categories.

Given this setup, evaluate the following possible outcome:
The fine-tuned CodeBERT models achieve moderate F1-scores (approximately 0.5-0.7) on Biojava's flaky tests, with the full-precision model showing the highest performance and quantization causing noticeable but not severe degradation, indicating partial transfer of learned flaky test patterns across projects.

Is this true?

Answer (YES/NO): NO